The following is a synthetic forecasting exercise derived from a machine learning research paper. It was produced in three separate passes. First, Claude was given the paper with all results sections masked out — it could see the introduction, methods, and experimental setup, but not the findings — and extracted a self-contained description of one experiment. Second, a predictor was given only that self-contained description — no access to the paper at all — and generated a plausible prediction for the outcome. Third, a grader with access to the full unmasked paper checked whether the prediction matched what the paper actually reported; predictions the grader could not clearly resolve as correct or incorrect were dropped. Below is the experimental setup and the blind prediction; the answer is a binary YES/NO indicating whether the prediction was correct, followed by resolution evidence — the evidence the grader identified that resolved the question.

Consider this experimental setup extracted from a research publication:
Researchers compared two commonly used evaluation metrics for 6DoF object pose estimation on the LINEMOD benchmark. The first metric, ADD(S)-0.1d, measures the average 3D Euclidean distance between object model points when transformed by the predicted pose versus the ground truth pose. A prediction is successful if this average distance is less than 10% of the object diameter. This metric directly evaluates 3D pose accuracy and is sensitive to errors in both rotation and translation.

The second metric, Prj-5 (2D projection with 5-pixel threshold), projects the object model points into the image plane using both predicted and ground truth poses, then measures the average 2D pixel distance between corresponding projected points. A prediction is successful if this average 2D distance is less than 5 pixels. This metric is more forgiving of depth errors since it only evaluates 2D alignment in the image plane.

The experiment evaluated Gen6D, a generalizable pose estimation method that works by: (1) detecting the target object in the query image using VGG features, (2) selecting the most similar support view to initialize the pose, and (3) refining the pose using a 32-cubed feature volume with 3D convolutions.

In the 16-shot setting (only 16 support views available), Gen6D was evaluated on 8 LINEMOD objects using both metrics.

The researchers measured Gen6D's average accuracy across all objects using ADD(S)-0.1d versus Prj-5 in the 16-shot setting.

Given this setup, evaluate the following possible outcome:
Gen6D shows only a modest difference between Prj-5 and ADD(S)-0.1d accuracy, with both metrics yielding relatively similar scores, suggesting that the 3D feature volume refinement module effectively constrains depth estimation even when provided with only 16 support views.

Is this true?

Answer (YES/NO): NO